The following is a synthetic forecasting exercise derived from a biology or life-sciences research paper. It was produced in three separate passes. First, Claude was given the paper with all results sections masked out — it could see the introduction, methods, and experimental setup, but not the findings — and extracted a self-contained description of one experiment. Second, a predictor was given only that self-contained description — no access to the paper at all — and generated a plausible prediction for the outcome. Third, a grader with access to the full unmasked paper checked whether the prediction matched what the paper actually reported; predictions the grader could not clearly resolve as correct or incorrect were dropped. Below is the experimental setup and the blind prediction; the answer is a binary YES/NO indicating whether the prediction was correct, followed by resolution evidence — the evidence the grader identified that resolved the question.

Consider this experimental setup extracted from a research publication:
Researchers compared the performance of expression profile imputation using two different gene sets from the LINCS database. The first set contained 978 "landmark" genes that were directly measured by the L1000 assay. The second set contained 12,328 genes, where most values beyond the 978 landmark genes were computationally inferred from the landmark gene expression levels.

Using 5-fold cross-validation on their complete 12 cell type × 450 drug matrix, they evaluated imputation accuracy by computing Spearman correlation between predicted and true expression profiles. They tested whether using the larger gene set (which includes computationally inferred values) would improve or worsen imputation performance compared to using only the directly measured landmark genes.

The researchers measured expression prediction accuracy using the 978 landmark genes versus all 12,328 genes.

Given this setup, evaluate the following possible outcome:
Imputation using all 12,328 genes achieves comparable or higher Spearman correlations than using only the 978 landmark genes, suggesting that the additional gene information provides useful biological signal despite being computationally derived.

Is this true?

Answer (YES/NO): NO